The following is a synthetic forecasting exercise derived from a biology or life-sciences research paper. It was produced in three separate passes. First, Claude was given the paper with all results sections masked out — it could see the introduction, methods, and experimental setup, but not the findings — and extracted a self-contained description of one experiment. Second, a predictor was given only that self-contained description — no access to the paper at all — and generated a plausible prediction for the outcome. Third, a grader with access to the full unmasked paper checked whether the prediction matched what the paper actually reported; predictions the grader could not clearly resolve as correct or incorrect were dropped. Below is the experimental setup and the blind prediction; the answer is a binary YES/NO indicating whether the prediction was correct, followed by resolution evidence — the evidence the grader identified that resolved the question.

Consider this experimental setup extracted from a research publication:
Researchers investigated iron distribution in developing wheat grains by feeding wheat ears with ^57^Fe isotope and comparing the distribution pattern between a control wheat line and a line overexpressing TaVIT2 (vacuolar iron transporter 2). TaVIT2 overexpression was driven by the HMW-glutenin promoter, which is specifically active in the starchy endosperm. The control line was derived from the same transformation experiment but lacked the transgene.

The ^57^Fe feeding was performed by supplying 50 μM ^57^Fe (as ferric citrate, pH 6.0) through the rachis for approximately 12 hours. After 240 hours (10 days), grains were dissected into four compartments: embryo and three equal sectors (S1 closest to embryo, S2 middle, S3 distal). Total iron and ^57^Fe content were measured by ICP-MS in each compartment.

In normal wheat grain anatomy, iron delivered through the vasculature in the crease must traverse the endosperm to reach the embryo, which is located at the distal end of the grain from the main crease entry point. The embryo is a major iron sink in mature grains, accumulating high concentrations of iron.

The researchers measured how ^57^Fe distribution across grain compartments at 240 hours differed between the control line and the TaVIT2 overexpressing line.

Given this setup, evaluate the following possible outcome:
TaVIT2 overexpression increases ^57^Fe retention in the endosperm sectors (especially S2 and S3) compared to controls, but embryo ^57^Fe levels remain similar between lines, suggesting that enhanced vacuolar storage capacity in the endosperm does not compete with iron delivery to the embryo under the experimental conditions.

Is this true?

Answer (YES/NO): NO